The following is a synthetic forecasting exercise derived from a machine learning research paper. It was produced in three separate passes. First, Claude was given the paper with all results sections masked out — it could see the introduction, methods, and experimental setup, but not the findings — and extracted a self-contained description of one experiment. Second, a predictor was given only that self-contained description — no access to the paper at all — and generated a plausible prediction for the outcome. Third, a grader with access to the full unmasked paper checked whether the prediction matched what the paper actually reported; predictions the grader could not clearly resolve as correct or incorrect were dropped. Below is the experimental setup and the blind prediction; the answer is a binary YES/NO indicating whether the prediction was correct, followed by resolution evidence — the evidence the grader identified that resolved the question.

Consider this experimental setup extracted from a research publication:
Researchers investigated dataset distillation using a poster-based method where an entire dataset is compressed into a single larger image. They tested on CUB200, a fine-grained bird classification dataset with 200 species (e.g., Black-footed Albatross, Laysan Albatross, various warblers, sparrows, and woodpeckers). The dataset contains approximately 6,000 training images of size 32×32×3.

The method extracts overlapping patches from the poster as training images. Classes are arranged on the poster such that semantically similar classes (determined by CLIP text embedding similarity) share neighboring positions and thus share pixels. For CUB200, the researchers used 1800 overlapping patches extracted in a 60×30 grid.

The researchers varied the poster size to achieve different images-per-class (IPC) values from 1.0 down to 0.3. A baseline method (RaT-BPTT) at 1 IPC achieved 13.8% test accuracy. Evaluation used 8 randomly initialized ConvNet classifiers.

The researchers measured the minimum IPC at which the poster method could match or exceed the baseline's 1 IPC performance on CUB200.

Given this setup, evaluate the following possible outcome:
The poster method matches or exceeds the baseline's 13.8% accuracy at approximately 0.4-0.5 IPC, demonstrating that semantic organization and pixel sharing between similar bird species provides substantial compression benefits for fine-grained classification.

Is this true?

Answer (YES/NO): NO